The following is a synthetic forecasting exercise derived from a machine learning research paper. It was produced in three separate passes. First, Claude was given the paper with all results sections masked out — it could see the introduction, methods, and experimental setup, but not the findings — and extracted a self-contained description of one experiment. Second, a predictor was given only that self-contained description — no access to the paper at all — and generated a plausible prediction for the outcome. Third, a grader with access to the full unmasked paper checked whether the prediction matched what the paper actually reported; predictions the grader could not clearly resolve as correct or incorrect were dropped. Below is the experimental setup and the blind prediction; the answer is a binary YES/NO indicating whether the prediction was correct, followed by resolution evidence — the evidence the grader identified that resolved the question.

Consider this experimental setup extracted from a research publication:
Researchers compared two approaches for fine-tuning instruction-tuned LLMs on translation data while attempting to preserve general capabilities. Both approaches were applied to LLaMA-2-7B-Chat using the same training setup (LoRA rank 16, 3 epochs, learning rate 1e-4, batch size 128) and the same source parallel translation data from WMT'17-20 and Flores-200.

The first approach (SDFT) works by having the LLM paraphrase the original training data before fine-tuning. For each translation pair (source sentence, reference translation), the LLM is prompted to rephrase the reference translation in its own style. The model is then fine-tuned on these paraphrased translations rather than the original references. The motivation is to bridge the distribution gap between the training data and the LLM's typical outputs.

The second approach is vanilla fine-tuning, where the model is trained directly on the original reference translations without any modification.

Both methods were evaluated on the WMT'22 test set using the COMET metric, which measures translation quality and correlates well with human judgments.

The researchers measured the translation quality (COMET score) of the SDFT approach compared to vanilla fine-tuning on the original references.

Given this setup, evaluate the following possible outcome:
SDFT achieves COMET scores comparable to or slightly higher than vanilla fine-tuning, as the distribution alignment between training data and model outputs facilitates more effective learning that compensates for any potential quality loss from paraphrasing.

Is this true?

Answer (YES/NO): NO